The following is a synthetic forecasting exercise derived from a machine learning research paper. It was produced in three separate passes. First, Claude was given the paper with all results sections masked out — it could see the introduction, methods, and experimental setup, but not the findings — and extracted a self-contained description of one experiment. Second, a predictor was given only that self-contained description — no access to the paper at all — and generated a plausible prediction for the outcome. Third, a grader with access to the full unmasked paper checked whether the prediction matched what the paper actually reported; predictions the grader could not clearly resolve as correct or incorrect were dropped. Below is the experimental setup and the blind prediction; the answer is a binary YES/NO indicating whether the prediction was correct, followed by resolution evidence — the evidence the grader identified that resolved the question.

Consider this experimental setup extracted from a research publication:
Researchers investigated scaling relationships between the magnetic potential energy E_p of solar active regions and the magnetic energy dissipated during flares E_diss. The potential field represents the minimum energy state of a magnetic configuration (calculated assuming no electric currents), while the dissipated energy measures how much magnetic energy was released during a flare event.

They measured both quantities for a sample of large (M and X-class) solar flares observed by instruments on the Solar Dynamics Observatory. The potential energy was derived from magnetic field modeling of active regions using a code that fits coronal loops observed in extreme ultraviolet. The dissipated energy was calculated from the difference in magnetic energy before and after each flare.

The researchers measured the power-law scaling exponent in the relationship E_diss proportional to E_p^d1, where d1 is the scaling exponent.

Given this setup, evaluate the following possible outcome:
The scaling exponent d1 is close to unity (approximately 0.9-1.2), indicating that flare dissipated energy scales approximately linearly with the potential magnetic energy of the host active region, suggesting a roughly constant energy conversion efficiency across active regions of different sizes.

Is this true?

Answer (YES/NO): NO